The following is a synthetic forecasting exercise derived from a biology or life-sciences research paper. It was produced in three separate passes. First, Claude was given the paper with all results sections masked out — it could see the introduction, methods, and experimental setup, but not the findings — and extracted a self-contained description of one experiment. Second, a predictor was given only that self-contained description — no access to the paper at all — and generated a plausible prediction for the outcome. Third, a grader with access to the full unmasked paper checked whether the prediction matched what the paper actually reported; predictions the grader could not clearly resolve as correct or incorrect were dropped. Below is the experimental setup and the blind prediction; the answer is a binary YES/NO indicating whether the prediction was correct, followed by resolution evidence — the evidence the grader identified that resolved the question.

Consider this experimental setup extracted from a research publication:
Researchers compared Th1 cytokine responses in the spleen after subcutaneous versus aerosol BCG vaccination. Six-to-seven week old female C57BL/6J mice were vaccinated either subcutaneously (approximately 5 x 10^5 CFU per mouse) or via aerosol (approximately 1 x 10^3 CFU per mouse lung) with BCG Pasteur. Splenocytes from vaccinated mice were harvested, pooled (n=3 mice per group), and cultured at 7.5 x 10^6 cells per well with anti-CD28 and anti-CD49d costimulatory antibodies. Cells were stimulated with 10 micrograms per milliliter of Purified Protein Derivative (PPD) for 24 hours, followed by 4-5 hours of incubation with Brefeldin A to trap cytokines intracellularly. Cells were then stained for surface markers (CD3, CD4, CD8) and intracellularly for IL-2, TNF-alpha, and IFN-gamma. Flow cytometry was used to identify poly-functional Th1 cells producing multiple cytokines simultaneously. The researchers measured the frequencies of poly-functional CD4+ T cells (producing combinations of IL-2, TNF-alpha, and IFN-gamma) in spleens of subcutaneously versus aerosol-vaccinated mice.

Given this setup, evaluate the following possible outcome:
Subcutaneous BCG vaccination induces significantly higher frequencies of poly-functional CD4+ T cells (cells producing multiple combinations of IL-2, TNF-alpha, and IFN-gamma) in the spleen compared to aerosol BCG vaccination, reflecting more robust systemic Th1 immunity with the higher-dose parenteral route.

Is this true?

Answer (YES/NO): NO